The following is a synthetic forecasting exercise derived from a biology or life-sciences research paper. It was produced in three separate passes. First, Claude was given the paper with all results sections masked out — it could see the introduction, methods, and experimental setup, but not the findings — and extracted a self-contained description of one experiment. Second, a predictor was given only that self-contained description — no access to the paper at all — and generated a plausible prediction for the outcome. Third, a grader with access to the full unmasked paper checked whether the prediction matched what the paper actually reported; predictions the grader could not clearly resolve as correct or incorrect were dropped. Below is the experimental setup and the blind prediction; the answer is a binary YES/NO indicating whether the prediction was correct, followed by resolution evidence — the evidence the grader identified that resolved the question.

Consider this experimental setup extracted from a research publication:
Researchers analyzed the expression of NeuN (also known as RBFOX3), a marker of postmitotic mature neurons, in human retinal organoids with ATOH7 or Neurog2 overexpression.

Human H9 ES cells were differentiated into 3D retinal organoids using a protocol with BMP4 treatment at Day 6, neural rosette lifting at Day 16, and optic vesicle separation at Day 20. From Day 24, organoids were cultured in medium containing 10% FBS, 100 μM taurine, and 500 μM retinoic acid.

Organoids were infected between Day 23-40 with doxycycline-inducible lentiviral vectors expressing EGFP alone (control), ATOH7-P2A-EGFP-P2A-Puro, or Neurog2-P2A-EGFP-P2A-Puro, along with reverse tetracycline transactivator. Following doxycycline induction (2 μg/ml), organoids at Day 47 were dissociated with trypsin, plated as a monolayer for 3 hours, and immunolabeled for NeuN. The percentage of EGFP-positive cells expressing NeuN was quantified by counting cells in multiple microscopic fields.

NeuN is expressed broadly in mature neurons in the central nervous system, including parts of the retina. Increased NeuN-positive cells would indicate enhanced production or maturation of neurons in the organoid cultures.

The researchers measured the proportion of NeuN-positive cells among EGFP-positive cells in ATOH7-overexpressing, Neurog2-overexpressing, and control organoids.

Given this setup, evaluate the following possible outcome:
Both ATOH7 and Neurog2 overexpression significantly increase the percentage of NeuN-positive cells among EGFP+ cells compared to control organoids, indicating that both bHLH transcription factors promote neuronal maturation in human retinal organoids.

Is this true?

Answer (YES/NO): YES